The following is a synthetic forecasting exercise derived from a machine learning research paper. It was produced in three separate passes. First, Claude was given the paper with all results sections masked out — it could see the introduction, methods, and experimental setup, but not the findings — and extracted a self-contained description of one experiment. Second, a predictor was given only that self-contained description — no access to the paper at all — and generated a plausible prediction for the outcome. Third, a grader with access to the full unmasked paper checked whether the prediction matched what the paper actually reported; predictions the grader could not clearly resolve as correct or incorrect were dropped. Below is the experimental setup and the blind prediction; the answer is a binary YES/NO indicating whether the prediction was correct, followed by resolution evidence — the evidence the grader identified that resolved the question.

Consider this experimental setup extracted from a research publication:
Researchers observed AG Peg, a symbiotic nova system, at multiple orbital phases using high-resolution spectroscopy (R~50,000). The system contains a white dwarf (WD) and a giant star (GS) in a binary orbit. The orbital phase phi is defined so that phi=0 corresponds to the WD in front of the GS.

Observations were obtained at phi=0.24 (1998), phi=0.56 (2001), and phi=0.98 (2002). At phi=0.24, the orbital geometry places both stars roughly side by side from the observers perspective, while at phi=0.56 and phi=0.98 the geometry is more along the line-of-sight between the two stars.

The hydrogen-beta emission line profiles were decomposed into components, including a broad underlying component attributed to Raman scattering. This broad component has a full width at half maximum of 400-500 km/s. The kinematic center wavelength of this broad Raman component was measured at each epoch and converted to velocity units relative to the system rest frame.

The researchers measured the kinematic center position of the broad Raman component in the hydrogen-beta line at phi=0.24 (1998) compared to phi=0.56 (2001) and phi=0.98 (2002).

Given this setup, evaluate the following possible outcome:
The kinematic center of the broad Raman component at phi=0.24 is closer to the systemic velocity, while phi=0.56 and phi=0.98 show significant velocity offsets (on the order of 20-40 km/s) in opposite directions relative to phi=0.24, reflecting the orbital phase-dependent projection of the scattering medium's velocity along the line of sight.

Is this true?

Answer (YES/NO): NO